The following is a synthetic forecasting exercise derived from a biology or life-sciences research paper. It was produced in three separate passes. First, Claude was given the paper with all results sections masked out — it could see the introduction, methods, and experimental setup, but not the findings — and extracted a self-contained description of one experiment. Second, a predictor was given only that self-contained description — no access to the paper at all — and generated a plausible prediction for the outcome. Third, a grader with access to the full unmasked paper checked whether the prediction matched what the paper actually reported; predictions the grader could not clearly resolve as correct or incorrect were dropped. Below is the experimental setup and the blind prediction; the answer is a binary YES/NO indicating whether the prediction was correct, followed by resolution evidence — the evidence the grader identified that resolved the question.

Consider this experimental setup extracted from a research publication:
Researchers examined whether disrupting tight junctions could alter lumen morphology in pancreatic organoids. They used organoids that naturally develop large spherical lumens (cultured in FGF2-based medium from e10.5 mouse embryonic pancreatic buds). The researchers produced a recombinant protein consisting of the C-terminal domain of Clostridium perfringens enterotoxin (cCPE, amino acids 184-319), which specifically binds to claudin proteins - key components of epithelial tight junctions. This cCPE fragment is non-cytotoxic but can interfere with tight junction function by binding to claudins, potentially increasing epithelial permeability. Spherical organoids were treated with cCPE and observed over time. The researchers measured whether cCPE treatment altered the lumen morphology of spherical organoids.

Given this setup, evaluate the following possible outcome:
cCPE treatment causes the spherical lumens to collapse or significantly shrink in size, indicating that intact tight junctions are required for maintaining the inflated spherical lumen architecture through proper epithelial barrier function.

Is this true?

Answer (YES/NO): NO